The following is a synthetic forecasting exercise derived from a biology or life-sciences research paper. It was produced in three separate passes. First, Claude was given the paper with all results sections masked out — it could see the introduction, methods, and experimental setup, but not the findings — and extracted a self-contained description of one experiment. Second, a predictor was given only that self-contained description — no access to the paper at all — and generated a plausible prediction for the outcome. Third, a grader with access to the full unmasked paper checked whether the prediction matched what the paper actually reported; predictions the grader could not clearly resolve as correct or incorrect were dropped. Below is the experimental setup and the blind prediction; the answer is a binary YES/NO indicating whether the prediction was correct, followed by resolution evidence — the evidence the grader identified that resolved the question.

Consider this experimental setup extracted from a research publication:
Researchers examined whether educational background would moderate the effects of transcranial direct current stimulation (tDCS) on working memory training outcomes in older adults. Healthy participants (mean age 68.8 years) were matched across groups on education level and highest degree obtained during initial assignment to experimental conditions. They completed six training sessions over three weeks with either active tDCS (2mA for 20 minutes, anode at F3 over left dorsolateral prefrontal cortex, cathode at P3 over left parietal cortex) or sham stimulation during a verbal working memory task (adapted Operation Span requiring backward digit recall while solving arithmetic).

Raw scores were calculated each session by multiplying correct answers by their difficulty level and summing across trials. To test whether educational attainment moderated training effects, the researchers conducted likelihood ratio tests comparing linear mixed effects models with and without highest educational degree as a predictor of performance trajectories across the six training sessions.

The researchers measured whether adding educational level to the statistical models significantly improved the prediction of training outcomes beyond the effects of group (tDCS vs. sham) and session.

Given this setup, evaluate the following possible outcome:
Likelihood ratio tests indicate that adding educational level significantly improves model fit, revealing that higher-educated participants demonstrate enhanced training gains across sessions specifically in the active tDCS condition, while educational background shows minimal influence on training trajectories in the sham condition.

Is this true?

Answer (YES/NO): NO